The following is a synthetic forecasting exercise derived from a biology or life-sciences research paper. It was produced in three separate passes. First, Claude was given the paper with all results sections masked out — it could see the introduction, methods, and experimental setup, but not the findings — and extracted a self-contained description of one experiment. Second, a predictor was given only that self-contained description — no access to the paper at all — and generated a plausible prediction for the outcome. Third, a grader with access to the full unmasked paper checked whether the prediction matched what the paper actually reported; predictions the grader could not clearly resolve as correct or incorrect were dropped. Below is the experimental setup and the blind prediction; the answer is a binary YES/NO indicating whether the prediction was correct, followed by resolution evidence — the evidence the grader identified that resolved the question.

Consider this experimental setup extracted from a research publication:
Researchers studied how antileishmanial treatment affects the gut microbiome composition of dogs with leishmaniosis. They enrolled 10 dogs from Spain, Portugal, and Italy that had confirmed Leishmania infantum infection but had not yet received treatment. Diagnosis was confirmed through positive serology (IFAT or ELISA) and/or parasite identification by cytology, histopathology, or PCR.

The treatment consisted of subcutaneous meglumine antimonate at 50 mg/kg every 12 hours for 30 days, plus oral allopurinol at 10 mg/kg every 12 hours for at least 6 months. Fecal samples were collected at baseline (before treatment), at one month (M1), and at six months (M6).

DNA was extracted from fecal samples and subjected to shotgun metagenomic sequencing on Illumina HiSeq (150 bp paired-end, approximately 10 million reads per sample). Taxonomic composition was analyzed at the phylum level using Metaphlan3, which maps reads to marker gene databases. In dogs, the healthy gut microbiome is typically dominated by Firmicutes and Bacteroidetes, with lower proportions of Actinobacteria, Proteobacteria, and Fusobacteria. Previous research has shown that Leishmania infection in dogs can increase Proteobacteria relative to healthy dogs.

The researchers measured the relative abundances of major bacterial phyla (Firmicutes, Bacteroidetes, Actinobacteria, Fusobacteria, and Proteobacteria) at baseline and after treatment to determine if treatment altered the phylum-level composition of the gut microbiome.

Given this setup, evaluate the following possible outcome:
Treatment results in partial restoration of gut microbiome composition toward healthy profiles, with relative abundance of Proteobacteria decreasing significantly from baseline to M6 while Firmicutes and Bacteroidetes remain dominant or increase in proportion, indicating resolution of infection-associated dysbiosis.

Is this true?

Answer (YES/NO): NO